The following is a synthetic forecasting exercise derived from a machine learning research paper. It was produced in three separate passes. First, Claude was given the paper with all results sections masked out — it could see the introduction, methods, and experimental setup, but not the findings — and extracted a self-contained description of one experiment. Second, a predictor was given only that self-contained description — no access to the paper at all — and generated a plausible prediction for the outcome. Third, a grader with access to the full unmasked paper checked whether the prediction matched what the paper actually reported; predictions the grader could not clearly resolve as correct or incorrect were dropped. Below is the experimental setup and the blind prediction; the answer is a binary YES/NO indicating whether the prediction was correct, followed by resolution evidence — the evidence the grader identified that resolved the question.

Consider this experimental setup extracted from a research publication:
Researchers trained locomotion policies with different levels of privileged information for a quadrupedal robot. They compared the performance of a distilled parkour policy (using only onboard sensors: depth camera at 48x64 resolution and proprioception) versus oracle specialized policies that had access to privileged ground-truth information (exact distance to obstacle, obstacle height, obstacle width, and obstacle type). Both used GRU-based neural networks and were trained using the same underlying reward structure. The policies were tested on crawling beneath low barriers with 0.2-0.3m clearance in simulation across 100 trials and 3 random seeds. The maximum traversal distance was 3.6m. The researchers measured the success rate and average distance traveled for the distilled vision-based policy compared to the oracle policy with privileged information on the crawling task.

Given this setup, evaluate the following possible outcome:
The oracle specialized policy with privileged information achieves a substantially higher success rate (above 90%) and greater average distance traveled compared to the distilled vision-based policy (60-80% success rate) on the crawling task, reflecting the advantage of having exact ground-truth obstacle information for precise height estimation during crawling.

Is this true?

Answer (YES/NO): NO